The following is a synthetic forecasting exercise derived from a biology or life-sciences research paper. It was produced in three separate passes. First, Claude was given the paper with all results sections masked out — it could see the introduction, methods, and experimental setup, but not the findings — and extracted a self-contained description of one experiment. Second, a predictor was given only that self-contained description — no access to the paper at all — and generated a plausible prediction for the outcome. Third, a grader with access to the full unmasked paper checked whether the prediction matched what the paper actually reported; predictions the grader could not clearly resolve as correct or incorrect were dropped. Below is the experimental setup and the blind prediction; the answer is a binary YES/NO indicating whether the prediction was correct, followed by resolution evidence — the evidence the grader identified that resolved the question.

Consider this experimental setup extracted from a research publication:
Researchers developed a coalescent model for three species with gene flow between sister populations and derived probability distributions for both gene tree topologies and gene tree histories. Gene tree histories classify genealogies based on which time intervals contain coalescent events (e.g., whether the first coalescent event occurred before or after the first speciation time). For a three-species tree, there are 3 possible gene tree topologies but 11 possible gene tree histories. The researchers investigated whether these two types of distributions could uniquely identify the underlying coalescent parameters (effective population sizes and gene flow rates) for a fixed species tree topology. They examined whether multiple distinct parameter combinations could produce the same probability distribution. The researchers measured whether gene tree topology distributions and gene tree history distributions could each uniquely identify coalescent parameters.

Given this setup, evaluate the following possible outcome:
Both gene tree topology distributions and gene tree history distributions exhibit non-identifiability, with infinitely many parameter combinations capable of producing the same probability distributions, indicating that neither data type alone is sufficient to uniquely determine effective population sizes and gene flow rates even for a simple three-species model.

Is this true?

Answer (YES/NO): NO